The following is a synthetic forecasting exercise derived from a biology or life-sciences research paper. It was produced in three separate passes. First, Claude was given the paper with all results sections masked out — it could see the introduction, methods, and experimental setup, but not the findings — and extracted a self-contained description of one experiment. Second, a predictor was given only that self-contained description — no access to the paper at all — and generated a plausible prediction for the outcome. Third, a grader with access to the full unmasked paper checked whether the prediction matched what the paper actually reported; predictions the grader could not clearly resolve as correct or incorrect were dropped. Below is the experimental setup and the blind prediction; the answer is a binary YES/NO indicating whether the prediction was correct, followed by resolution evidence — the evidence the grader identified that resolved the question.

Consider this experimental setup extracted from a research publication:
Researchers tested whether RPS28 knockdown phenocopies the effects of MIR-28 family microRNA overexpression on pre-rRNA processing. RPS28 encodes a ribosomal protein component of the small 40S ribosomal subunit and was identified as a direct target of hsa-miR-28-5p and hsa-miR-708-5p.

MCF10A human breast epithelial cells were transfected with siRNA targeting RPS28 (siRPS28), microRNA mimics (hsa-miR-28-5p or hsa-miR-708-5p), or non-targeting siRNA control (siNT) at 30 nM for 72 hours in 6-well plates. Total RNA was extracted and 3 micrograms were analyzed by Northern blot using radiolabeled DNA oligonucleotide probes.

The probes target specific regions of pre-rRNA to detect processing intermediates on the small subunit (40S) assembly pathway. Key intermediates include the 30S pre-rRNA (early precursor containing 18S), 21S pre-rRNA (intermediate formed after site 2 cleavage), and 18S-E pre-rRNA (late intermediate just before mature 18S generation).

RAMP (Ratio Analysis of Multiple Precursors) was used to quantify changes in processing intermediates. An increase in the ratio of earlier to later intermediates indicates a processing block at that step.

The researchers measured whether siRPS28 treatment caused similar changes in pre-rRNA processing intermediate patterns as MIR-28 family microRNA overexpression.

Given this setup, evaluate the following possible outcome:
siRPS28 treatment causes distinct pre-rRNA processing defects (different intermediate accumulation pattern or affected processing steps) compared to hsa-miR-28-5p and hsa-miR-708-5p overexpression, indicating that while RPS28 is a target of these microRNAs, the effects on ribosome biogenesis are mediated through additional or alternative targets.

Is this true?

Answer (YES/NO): NO